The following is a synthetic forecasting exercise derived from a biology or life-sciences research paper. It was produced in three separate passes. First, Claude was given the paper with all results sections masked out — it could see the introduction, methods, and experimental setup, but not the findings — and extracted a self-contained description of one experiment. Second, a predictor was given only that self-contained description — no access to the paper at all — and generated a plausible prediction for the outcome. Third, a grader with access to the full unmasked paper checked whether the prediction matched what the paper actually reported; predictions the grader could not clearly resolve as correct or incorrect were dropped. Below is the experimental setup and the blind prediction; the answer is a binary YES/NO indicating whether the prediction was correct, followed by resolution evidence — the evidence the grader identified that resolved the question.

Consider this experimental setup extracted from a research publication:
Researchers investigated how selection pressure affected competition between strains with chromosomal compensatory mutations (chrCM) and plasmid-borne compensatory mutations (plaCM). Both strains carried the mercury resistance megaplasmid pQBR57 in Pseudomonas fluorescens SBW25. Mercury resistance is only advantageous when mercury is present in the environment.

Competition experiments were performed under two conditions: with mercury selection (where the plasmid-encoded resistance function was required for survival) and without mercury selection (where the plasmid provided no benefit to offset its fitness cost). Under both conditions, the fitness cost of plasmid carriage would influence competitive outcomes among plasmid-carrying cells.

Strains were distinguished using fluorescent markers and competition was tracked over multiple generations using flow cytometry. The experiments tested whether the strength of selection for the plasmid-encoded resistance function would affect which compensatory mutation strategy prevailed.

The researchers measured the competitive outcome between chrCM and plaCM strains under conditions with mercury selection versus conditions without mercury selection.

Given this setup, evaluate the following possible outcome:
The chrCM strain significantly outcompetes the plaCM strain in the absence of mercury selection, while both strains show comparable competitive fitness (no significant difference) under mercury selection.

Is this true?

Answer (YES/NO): NO